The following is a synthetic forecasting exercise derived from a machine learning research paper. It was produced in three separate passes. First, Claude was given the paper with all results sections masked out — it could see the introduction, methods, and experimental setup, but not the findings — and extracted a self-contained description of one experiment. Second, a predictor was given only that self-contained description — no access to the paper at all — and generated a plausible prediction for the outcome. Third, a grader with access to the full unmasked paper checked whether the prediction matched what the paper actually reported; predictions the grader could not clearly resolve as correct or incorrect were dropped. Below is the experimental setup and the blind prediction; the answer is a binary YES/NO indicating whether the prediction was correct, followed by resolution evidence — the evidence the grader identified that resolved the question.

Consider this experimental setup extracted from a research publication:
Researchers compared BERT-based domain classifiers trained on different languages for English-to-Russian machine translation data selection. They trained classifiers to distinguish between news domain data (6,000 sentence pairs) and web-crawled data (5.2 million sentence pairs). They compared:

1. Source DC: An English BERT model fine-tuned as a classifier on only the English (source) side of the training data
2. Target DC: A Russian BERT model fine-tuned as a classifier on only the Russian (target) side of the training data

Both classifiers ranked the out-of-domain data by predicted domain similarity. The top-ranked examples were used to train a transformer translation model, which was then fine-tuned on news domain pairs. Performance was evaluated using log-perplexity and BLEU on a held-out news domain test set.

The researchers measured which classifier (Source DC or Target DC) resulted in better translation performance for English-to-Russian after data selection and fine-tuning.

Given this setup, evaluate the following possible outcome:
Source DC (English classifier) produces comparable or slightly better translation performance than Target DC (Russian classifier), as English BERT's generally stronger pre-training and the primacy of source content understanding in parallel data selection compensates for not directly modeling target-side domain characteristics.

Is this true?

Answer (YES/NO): YES